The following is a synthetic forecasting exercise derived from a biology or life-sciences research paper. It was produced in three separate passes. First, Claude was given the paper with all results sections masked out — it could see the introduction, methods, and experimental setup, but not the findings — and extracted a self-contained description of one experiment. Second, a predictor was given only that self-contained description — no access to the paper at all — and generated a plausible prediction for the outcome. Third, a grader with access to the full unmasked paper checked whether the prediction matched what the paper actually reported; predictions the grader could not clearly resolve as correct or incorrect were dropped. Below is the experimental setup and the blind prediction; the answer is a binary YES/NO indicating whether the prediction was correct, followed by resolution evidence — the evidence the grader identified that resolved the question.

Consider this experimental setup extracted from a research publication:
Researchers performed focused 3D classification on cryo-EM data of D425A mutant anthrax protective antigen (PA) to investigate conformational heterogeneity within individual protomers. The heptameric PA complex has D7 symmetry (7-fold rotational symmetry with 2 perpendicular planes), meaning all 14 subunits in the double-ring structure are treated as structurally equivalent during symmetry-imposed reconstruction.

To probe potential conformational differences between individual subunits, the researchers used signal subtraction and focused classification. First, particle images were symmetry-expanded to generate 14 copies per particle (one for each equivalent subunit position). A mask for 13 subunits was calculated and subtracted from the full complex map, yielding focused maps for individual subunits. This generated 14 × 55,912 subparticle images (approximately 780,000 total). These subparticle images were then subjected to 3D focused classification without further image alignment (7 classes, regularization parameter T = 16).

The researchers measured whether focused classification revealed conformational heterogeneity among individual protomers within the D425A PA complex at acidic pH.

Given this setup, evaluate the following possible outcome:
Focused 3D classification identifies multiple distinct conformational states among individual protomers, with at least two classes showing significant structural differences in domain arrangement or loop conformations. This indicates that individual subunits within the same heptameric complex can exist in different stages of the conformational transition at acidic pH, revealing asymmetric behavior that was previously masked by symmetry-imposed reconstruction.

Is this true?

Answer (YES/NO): YES